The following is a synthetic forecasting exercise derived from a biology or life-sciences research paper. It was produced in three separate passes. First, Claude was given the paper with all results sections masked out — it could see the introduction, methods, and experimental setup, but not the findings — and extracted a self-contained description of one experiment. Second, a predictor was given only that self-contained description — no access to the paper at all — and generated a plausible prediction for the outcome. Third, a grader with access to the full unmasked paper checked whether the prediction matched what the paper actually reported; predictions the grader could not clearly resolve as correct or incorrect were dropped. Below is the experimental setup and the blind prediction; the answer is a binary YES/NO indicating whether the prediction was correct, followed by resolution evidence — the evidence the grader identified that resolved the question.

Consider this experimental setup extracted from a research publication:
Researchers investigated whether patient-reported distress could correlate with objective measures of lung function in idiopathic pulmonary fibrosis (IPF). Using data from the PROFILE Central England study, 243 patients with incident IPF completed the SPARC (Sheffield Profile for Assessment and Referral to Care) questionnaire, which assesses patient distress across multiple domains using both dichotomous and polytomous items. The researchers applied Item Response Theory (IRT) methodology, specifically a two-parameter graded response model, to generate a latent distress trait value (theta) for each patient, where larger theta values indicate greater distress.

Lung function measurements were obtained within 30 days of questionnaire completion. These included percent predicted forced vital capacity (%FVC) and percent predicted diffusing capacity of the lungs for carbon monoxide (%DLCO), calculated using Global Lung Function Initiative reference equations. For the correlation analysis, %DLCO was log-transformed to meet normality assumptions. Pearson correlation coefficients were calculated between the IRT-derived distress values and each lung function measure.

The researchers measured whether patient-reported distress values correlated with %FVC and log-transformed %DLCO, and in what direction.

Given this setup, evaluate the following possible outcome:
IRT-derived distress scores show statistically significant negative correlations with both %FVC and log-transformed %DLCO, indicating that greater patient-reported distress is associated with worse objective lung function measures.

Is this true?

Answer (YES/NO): YES